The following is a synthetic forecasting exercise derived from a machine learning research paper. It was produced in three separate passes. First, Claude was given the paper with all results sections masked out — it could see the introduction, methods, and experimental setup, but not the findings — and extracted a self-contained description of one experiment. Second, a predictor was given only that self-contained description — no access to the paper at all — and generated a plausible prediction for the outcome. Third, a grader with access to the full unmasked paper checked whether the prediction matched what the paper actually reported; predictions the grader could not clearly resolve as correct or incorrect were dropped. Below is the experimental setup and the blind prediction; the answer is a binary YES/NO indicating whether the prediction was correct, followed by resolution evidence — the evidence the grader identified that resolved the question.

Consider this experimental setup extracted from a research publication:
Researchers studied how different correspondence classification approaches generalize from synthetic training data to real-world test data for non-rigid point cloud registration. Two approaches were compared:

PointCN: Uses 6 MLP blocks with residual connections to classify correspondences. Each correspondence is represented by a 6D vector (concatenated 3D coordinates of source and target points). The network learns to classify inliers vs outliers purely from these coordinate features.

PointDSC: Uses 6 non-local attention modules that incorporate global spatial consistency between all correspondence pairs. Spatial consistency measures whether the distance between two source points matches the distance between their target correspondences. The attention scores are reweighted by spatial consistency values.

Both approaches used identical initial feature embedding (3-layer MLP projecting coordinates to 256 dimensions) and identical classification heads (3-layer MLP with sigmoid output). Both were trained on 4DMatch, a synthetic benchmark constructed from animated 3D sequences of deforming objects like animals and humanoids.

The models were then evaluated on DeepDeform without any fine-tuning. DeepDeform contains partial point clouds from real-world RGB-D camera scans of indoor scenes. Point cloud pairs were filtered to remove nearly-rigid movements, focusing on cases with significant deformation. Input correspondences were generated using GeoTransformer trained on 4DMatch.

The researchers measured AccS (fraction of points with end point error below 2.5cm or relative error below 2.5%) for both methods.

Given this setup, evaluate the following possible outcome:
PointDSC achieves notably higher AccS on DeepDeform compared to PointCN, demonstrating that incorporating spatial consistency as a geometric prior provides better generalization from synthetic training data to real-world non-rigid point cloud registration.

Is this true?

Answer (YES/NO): YES